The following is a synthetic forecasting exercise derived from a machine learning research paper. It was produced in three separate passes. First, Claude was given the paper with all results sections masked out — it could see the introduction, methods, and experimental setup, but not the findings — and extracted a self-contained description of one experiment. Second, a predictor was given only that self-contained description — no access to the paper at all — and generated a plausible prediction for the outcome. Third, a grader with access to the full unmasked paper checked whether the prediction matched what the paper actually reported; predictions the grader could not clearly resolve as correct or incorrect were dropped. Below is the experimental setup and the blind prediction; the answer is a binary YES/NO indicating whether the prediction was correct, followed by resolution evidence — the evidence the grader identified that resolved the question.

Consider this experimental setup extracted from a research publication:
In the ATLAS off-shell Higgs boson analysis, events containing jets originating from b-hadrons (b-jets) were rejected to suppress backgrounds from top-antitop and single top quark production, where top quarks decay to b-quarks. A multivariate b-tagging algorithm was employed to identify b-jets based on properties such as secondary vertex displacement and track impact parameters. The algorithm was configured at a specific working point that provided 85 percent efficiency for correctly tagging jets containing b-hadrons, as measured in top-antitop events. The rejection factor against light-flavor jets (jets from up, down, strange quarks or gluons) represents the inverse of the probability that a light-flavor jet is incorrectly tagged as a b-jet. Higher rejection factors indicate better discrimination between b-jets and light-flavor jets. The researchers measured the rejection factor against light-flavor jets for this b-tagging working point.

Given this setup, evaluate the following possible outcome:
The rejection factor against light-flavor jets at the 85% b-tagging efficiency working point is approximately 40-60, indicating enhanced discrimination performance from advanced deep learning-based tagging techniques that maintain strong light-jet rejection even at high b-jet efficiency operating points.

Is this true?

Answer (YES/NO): NO